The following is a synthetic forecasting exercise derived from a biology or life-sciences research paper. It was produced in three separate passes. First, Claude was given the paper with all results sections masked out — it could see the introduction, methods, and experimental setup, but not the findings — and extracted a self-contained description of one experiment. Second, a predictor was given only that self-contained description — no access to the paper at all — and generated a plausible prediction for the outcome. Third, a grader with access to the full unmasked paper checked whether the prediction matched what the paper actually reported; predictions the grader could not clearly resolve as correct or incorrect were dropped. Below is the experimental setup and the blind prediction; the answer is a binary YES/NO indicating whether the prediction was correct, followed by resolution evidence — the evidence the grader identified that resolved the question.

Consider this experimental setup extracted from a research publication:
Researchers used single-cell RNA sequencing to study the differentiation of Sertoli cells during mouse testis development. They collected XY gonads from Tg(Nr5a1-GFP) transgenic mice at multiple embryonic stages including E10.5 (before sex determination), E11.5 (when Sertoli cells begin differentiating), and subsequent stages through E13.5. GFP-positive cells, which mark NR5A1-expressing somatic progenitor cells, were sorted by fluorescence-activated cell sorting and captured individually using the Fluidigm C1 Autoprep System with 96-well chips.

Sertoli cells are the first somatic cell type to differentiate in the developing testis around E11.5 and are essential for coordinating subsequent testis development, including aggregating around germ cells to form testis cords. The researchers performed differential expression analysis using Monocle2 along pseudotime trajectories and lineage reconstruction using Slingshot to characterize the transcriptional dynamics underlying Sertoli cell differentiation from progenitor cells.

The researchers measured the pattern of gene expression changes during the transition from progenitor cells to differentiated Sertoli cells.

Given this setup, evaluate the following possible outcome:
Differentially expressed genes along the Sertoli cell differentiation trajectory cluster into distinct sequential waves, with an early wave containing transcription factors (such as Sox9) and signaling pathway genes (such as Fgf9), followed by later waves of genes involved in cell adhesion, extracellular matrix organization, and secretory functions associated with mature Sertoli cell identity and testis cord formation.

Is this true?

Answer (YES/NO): NO